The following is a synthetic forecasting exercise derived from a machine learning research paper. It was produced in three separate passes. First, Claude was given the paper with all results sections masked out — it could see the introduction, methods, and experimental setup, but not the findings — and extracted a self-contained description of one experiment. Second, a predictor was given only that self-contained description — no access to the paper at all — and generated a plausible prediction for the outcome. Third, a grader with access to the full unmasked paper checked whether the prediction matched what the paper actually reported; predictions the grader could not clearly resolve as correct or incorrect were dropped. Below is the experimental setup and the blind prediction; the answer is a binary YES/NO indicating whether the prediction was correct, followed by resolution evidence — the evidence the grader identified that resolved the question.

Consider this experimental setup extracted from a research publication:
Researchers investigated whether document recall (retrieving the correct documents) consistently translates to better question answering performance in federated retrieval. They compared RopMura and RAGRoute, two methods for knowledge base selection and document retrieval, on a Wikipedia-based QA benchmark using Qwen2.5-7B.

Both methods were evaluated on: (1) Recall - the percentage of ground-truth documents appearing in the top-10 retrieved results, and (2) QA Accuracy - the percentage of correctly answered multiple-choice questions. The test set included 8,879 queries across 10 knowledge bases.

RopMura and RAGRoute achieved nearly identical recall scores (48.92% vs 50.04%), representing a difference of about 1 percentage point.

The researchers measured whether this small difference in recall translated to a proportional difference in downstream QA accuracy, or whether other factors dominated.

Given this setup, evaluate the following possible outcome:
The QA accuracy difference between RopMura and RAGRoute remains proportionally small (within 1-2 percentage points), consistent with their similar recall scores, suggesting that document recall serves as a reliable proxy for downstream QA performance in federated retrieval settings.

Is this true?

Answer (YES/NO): YES